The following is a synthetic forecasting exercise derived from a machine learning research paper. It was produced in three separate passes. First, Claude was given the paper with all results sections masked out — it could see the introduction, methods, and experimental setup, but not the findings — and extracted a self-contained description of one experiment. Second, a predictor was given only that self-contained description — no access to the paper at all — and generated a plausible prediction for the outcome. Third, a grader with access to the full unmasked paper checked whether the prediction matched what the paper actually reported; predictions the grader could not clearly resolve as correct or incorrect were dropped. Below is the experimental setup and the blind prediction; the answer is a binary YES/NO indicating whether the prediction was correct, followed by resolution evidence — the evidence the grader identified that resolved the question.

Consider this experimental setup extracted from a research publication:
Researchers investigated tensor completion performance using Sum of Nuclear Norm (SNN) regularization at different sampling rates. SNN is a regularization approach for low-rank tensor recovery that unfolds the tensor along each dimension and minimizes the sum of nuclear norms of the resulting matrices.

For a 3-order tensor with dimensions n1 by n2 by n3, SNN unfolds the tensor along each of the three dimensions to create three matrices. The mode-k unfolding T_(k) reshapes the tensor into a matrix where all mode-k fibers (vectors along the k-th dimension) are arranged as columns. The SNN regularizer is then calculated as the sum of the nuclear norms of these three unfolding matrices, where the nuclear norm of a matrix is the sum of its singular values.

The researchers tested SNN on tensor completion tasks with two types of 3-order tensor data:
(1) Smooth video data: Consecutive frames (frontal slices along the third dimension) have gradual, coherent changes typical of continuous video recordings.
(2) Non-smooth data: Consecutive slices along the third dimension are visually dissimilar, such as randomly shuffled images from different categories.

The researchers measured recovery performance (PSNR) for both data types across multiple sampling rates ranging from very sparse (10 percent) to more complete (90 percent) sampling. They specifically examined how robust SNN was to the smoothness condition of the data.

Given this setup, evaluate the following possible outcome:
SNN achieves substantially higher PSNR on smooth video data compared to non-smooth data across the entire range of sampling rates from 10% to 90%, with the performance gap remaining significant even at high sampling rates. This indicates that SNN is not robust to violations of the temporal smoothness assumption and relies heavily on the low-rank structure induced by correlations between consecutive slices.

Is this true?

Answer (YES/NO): NO